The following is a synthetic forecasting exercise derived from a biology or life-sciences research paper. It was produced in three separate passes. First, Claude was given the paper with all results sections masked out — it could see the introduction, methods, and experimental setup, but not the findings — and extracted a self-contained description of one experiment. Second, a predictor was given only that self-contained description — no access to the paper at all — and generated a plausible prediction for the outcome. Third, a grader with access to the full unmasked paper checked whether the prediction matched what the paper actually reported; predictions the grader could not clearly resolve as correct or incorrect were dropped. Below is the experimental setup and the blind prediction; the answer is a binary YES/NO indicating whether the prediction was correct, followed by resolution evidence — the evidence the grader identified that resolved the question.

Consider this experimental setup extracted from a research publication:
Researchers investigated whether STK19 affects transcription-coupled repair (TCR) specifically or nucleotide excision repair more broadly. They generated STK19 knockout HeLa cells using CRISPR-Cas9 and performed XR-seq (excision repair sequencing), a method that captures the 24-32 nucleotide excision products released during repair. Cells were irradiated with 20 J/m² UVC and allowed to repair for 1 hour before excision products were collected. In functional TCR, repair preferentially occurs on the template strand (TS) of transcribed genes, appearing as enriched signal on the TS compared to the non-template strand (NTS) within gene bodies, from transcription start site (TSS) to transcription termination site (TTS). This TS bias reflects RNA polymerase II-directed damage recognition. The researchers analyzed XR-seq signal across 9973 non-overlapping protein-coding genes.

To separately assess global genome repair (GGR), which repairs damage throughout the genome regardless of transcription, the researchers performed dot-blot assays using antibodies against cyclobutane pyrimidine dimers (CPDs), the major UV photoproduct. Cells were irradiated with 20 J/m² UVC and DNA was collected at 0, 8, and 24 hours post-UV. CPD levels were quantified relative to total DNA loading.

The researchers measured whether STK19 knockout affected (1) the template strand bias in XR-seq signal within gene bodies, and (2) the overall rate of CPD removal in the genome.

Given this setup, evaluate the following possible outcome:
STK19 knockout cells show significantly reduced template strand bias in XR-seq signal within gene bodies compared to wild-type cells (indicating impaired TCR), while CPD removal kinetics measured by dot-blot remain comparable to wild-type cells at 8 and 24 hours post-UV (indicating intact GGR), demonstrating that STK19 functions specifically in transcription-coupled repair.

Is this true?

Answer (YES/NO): YES